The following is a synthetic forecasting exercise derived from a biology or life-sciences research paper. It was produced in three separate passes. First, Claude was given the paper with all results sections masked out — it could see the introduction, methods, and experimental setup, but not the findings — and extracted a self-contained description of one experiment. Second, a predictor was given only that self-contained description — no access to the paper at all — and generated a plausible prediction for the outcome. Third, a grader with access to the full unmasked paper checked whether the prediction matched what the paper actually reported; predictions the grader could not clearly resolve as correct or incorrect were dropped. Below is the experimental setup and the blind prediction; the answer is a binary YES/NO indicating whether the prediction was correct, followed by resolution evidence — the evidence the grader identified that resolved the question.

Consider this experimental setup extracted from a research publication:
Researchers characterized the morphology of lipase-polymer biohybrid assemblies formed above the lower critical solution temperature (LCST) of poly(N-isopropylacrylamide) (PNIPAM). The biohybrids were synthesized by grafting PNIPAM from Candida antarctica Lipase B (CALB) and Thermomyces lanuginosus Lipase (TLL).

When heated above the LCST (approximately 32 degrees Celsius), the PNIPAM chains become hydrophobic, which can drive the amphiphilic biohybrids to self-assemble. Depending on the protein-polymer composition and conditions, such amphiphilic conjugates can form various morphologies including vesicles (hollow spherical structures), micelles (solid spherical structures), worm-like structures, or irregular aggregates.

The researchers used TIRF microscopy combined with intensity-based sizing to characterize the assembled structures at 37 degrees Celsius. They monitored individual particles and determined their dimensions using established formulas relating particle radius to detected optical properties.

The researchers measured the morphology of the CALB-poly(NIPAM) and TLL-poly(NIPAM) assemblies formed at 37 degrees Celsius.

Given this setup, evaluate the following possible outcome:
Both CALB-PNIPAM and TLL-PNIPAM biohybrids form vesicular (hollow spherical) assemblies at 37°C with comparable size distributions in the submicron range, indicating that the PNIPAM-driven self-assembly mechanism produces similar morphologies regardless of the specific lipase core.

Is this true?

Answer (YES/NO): NO